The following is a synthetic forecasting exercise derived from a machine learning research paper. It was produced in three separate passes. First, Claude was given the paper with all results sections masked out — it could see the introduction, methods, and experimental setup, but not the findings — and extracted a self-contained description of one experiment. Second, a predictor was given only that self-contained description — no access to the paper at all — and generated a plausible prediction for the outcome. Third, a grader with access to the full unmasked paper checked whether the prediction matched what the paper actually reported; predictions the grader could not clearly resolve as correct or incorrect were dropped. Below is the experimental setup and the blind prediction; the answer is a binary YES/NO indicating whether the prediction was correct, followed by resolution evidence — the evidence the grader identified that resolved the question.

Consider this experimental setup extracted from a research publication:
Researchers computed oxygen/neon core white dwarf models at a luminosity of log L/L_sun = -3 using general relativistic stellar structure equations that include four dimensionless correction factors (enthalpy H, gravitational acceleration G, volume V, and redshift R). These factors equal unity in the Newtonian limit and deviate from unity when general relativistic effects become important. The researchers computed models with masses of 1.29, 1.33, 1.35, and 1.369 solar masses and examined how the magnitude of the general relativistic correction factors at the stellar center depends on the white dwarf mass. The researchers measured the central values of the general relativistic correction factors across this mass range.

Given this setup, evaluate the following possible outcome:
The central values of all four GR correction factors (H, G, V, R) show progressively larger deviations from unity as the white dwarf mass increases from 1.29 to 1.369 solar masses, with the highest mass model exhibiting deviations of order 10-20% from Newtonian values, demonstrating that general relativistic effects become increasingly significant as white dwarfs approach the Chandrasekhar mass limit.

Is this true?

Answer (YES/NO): NO